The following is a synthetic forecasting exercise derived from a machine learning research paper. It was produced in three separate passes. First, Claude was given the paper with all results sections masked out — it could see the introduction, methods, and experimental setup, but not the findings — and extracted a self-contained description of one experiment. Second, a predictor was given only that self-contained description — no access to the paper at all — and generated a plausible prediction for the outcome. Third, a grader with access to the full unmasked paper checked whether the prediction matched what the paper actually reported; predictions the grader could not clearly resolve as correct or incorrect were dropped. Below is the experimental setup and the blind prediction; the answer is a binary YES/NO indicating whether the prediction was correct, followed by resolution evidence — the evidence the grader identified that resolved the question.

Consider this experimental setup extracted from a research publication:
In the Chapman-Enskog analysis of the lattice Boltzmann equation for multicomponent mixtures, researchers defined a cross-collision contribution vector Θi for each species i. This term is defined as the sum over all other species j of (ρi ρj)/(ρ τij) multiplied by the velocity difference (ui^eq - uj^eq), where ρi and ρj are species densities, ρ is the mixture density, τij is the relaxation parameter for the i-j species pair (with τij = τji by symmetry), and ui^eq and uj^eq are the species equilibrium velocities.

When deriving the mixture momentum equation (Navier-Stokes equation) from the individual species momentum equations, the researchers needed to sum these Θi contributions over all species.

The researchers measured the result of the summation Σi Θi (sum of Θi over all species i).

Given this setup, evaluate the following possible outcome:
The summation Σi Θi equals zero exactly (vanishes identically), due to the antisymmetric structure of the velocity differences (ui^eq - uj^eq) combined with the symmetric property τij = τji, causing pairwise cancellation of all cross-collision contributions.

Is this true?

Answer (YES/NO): YES